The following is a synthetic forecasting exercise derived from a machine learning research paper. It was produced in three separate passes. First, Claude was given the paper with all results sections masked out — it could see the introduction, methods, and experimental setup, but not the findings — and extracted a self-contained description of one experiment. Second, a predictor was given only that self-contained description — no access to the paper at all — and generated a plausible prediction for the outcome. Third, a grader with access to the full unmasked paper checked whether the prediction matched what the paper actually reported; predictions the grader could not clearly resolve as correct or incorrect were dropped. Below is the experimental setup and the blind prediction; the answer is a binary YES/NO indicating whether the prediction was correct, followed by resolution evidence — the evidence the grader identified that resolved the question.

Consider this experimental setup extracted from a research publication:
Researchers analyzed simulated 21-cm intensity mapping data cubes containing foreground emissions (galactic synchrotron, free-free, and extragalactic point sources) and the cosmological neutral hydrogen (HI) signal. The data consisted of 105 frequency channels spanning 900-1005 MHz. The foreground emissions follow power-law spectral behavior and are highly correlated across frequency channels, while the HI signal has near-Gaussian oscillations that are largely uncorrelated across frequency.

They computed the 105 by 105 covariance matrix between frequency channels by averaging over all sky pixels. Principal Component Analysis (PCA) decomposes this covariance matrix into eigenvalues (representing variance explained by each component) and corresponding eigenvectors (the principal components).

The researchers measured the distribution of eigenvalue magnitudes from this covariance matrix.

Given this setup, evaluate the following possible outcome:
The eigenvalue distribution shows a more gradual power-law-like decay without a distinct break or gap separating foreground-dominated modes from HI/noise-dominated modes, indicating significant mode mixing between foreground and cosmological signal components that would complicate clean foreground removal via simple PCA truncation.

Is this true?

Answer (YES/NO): NO